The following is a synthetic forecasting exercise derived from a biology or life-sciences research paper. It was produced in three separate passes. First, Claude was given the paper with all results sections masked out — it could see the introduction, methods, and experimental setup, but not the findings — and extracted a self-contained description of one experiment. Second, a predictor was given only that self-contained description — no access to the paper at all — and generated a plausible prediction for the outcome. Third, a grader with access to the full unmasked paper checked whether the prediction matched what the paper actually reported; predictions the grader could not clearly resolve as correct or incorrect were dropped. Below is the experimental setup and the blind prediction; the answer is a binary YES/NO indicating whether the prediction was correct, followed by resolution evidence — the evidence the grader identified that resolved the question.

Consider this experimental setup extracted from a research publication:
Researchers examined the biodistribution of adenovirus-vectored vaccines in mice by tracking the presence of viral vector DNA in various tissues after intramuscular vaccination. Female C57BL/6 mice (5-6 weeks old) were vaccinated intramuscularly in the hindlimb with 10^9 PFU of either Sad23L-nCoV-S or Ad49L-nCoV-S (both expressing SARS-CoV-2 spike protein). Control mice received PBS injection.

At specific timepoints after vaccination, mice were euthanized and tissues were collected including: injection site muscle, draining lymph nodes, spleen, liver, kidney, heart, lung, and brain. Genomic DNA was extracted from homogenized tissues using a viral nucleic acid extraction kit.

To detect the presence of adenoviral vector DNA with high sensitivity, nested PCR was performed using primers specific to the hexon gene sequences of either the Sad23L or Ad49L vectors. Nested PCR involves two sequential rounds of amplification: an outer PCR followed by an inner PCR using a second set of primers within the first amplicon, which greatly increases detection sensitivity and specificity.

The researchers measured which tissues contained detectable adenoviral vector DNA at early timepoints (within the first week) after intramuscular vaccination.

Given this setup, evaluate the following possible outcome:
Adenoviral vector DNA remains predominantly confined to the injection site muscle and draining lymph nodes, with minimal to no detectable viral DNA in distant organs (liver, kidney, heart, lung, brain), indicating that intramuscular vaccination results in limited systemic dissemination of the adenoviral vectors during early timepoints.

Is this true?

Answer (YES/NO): NO